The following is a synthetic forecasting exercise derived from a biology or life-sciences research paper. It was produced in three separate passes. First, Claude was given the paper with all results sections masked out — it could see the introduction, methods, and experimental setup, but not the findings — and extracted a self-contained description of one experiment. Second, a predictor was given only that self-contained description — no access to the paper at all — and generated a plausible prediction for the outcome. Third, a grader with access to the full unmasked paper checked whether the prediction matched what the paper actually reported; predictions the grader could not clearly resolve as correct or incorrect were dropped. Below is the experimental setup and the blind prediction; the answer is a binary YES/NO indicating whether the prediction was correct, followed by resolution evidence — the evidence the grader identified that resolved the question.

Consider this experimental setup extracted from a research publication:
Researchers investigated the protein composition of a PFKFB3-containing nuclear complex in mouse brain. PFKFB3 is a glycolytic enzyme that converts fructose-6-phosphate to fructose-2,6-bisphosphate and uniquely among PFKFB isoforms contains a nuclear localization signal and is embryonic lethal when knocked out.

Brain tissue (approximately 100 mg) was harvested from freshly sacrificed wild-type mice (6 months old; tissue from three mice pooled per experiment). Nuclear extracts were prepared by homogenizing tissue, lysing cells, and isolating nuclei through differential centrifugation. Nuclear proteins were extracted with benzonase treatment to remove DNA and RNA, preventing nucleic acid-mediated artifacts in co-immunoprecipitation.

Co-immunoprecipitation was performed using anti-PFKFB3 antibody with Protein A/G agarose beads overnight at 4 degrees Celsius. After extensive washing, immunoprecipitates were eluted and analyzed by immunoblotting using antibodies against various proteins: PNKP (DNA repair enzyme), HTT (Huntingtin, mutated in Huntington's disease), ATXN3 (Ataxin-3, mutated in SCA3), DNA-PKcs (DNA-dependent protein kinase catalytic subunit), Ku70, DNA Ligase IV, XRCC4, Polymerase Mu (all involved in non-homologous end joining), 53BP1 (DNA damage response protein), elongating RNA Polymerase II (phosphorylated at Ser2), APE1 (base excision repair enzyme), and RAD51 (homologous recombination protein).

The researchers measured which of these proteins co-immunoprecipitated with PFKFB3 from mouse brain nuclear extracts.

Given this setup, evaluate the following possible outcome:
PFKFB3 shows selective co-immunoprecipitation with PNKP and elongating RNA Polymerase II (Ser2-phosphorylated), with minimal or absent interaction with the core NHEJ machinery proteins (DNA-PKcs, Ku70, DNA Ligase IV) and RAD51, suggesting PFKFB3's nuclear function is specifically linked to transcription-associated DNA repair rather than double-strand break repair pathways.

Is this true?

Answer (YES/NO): NO